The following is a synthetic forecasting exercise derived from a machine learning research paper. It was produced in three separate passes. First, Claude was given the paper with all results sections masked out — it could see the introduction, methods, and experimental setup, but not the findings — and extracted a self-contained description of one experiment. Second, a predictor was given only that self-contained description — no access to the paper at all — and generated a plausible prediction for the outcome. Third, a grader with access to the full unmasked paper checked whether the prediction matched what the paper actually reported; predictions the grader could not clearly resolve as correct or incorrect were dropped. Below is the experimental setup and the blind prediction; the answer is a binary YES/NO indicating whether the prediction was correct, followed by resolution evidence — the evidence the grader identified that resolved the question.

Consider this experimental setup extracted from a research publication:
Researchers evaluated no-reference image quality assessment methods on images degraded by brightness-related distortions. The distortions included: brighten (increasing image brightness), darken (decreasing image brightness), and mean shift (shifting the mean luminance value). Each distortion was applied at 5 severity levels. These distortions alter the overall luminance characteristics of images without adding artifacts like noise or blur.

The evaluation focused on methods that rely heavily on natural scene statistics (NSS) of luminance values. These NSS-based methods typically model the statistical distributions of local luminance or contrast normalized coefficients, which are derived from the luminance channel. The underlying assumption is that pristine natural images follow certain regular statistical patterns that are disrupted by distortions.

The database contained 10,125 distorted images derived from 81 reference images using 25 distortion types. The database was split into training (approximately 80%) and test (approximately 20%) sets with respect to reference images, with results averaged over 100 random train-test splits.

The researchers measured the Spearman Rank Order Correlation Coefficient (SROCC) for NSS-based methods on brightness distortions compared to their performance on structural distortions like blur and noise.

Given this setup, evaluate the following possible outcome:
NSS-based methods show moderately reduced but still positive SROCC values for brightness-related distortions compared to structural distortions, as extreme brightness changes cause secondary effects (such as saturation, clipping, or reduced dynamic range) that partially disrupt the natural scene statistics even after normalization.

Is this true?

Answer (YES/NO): NO